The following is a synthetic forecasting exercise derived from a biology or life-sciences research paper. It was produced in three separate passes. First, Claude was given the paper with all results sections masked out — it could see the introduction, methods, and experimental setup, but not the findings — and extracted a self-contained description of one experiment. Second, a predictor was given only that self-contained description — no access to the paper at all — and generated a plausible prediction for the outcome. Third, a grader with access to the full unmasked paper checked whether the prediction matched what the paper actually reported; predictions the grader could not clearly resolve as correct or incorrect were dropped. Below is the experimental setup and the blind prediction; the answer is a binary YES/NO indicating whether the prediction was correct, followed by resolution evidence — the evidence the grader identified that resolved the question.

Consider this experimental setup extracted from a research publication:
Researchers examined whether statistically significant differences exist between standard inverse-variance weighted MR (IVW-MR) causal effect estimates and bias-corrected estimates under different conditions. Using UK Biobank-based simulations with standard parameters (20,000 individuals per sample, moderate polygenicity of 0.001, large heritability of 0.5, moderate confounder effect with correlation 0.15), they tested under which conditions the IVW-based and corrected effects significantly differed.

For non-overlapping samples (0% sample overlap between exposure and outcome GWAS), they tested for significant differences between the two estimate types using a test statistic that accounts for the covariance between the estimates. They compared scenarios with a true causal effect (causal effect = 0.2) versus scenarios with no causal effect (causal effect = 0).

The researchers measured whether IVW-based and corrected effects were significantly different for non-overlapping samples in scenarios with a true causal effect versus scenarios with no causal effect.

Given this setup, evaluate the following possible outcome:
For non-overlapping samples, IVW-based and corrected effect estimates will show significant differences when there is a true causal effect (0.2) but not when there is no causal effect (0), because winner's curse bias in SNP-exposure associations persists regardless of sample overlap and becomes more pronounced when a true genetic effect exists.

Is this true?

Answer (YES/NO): YES